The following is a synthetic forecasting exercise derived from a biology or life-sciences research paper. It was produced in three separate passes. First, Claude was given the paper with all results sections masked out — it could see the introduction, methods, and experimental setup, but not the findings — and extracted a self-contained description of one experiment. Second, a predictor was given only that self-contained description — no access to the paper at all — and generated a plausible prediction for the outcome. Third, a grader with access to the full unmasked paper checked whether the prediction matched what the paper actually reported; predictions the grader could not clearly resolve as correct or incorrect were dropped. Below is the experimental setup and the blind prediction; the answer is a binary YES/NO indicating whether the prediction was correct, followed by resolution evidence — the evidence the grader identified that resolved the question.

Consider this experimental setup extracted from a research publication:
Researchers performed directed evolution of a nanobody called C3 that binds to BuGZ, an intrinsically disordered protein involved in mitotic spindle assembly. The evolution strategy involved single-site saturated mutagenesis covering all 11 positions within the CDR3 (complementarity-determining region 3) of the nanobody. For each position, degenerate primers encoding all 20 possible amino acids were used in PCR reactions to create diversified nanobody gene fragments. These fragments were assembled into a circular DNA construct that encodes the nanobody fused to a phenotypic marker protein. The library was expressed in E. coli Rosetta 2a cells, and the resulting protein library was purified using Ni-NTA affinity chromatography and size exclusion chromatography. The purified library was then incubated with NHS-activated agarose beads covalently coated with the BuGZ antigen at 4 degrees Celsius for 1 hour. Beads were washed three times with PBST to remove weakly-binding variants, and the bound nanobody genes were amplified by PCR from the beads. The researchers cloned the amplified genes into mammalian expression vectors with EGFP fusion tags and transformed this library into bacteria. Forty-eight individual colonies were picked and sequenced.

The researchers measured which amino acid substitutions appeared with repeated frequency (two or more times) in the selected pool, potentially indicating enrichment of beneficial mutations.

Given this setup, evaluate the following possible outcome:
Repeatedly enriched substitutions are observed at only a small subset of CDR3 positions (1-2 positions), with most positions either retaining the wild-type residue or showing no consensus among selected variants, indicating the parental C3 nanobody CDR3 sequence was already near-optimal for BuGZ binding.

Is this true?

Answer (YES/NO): NO